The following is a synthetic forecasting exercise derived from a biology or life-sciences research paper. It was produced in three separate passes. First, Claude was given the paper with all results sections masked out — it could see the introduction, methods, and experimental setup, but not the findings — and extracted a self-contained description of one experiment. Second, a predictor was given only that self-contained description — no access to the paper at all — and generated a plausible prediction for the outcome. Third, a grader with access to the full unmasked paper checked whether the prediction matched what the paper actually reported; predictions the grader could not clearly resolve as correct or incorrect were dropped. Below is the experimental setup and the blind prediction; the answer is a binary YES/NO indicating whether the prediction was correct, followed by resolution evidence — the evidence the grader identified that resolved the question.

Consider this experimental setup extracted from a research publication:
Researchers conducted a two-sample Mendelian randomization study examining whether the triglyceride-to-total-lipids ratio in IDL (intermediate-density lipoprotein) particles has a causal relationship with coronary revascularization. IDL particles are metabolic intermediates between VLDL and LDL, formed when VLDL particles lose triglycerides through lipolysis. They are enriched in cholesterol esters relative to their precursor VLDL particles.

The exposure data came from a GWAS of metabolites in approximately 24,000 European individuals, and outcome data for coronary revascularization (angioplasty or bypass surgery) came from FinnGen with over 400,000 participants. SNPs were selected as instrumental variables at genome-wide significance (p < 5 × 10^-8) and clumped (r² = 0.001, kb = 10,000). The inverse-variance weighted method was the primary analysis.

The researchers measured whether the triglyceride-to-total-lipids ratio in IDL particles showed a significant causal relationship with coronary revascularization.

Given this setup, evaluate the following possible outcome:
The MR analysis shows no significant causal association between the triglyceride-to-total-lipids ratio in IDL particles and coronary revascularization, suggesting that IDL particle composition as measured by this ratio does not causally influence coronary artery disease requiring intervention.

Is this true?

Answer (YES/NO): YES